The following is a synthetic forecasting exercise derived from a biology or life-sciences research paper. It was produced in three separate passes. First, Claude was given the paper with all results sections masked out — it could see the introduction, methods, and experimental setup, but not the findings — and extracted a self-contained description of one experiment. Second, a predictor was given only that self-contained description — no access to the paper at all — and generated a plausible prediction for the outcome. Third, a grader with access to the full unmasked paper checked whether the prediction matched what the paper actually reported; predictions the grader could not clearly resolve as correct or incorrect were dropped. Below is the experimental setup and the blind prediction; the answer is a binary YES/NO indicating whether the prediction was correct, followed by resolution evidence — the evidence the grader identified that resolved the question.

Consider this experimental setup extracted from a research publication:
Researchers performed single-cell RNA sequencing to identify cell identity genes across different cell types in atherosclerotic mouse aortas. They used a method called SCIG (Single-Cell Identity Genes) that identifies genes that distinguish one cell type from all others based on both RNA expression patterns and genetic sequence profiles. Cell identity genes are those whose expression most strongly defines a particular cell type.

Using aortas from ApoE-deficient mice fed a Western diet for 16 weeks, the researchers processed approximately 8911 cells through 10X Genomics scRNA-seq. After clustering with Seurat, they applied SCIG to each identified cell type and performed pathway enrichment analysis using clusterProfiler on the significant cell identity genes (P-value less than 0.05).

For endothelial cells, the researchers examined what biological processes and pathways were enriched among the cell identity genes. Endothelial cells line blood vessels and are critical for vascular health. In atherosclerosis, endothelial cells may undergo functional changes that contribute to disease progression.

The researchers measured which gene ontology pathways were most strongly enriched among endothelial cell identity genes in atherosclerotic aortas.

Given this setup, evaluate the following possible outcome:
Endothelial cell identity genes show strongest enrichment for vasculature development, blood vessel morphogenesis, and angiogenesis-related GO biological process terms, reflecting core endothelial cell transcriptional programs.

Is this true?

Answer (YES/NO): YES